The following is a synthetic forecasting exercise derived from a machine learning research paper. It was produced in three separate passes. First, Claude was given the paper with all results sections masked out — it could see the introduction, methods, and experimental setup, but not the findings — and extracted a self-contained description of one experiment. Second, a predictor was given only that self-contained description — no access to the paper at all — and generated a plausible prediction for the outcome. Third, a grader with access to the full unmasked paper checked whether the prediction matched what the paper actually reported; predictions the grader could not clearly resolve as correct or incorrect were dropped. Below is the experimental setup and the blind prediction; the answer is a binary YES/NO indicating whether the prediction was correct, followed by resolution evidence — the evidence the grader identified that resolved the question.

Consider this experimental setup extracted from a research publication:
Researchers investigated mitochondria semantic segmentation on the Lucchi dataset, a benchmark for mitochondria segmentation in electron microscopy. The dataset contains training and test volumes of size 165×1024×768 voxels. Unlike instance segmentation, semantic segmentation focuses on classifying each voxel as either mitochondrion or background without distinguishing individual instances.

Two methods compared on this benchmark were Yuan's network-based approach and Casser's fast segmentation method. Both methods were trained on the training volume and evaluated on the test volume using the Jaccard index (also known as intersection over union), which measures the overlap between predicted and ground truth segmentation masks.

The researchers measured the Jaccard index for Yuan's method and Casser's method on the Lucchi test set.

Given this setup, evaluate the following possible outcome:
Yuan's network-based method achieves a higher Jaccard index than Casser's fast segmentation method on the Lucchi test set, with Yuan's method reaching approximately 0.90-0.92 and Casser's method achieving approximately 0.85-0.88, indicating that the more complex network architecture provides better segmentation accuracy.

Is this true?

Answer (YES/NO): NO